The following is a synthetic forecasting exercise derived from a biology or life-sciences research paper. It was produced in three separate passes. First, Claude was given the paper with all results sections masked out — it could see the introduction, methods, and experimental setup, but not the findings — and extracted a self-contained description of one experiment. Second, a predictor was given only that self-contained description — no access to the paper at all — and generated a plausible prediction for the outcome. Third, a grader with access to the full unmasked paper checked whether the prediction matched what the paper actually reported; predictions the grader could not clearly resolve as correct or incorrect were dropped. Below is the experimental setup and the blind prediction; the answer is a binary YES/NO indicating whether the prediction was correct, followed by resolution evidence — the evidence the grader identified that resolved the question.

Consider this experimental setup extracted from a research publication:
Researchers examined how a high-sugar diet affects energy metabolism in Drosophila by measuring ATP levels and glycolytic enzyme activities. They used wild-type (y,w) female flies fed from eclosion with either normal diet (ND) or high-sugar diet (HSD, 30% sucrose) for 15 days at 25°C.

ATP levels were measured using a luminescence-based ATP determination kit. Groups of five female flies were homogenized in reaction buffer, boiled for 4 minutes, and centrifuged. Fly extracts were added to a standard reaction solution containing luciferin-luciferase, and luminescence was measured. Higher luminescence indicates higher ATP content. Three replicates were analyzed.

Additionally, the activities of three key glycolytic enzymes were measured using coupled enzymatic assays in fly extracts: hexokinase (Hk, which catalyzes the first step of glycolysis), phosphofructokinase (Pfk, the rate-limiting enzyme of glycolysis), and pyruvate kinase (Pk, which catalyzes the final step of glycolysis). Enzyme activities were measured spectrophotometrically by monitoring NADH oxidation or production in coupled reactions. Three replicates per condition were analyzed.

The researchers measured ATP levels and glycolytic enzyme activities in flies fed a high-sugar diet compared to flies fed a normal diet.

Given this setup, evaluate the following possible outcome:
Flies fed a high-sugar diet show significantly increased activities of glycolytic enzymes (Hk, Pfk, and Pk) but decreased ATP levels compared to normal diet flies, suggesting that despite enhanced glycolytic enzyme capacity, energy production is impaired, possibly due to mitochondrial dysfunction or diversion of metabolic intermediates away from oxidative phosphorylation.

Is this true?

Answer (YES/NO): YES